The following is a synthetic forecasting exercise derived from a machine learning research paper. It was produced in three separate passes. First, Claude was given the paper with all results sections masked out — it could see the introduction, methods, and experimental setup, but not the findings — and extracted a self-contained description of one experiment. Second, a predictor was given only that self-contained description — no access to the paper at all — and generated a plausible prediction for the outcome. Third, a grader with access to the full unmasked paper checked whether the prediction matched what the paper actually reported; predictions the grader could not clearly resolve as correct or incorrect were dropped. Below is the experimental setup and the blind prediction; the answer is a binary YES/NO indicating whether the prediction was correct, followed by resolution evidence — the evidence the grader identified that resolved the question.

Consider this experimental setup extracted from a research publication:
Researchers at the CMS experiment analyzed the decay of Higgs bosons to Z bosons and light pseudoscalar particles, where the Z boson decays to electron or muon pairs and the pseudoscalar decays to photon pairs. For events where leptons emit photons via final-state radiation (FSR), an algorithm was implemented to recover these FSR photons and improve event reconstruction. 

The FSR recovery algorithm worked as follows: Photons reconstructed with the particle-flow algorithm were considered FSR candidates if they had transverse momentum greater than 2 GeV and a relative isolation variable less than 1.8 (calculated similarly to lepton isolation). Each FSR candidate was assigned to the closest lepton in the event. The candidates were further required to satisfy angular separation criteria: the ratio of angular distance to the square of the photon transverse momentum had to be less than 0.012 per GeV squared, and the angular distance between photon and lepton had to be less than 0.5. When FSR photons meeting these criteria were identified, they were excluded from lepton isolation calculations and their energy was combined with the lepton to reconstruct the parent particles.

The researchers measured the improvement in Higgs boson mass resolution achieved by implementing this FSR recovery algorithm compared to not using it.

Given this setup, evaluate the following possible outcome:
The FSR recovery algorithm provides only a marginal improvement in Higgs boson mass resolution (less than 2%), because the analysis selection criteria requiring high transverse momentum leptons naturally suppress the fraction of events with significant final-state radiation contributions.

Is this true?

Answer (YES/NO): NO